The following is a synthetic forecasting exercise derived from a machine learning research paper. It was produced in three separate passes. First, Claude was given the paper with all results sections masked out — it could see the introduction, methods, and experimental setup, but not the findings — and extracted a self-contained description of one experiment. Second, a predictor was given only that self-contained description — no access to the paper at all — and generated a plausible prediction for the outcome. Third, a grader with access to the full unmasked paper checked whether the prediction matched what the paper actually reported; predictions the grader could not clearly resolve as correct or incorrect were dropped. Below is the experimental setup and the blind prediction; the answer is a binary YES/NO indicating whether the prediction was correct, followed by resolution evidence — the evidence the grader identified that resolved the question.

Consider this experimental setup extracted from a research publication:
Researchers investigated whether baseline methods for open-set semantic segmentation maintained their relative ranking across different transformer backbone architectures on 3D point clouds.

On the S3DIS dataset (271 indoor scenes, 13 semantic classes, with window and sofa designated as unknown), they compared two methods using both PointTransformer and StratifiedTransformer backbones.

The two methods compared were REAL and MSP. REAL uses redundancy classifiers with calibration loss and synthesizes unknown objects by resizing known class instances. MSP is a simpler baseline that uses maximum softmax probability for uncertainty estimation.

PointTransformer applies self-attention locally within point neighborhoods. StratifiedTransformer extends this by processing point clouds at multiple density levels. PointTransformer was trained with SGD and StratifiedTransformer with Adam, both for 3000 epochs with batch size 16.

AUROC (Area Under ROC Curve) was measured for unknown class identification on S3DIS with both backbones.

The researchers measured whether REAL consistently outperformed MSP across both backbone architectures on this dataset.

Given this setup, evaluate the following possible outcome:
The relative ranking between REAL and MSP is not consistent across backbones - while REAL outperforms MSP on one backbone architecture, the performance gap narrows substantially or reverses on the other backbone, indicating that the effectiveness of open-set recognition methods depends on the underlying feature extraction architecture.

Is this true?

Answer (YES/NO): NO